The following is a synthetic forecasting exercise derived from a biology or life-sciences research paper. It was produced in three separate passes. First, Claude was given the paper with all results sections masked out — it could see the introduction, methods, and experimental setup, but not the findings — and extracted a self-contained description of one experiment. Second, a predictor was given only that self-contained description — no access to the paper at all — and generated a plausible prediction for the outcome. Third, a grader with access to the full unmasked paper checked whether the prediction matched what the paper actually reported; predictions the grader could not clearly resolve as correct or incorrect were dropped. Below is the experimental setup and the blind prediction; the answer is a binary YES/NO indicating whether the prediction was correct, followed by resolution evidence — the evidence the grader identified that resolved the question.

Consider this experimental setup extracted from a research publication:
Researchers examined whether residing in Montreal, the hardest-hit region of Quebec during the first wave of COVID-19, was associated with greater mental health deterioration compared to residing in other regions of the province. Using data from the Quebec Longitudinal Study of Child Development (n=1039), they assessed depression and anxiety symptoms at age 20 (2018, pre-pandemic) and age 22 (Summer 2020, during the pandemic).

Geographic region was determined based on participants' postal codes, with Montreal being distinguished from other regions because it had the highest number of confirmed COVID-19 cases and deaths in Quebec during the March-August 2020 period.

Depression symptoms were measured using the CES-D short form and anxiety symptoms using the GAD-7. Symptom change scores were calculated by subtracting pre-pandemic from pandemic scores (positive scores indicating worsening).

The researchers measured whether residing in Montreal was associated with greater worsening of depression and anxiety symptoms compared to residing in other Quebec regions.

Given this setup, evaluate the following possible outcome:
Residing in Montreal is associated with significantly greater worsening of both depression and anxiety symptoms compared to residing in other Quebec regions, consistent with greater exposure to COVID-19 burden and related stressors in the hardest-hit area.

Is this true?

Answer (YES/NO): NO